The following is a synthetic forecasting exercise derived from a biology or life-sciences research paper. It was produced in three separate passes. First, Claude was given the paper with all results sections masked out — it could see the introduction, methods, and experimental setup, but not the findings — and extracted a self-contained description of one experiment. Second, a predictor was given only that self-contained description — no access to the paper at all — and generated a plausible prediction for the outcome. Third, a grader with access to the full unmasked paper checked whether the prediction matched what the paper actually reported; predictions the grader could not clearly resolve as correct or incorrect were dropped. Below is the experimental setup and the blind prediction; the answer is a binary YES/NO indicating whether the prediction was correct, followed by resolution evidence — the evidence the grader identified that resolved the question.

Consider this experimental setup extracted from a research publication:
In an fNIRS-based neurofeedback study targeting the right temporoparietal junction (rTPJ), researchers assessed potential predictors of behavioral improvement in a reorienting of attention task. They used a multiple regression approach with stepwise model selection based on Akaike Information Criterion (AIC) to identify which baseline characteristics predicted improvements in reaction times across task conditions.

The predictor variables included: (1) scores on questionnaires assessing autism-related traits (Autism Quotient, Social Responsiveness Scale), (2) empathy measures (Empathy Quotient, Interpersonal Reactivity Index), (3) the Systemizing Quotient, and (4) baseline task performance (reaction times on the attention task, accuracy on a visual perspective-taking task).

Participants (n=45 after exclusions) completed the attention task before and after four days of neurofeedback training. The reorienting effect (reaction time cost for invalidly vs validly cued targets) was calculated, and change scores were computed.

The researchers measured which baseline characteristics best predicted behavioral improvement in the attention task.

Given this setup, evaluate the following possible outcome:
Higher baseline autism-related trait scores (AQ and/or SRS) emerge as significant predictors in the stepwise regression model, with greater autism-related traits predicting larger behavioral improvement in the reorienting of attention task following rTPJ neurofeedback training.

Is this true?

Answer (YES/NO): NO